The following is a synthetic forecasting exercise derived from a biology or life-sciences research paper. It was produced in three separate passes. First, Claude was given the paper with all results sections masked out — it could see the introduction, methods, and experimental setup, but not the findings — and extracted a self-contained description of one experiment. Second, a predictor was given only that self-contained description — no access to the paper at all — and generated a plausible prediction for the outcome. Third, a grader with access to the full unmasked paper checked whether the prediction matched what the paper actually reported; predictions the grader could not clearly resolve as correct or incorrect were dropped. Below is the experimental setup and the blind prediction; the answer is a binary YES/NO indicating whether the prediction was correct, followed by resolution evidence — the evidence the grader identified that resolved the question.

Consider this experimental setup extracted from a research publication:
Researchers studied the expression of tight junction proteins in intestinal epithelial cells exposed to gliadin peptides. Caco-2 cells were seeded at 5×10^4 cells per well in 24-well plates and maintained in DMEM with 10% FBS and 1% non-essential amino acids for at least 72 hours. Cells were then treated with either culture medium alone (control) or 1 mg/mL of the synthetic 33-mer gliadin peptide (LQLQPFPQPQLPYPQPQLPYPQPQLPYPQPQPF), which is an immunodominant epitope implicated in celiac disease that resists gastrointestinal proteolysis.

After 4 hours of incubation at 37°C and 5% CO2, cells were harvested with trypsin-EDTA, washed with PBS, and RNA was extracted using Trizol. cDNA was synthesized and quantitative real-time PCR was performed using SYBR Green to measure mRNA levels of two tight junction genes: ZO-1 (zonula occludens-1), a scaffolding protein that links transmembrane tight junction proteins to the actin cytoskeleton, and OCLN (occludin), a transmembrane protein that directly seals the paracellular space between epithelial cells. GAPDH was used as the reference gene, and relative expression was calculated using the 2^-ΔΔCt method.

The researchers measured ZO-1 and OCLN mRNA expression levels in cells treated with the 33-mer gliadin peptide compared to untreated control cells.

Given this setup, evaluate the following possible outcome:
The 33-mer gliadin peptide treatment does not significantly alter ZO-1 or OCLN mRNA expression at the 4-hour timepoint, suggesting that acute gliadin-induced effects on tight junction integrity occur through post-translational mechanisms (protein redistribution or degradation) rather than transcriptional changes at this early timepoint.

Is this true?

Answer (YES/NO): NO